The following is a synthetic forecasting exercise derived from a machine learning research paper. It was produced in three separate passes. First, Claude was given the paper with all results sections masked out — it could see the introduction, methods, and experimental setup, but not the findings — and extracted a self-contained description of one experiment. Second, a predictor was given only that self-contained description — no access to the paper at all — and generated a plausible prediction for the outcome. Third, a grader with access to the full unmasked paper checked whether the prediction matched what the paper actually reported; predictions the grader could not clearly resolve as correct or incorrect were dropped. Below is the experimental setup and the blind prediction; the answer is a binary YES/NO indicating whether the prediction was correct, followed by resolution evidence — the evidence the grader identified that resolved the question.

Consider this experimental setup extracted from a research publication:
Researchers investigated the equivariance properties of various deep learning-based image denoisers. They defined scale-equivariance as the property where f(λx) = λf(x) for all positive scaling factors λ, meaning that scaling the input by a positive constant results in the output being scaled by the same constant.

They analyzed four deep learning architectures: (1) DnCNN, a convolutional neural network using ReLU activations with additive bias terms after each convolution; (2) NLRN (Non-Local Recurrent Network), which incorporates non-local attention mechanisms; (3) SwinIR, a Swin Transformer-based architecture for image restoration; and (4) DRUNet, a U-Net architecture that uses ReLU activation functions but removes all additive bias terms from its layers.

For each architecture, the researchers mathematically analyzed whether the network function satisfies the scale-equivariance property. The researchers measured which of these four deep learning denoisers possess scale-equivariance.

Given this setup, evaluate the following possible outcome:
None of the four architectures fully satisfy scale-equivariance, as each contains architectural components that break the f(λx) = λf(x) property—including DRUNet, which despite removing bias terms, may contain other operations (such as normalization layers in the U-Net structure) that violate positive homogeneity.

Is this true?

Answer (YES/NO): NO